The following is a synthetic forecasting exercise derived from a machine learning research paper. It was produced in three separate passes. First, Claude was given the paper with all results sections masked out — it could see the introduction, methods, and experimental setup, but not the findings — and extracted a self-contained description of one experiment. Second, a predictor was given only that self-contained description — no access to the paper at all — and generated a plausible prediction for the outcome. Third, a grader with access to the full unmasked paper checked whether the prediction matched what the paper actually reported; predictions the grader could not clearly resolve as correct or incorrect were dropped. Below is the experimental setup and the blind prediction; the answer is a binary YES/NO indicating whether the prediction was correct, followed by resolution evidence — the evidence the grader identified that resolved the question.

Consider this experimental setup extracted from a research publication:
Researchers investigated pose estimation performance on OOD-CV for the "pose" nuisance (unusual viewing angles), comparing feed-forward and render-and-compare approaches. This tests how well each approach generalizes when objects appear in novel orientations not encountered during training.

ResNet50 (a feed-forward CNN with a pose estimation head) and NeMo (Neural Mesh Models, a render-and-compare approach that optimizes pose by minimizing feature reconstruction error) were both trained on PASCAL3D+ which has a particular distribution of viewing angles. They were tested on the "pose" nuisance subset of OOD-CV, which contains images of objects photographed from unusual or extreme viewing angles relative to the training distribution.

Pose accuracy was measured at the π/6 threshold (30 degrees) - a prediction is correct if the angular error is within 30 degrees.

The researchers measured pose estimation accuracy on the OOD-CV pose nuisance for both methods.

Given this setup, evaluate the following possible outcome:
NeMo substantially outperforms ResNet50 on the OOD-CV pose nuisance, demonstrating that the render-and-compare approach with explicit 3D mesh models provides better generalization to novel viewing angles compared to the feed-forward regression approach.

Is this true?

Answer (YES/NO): NO